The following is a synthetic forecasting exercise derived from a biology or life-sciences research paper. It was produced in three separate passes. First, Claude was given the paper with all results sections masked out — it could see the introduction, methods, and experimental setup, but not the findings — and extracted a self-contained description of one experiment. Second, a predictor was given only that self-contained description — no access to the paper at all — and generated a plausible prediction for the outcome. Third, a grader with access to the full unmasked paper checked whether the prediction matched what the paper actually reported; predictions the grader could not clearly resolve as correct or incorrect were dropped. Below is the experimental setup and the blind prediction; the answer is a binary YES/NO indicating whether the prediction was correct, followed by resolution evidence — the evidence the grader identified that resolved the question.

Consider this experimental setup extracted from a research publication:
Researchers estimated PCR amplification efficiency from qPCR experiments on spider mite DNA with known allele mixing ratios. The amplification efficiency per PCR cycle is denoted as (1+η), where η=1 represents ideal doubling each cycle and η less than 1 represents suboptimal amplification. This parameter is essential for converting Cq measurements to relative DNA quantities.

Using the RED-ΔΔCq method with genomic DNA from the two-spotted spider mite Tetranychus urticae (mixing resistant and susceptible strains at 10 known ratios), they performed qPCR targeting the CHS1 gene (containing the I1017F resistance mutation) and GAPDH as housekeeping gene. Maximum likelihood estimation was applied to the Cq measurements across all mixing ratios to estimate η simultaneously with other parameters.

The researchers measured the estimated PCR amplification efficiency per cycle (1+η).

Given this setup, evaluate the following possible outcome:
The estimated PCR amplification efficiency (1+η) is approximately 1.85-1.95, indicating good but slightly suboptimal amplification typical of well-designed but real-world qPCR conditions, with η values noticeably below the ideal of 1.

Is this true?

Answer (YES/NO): NO